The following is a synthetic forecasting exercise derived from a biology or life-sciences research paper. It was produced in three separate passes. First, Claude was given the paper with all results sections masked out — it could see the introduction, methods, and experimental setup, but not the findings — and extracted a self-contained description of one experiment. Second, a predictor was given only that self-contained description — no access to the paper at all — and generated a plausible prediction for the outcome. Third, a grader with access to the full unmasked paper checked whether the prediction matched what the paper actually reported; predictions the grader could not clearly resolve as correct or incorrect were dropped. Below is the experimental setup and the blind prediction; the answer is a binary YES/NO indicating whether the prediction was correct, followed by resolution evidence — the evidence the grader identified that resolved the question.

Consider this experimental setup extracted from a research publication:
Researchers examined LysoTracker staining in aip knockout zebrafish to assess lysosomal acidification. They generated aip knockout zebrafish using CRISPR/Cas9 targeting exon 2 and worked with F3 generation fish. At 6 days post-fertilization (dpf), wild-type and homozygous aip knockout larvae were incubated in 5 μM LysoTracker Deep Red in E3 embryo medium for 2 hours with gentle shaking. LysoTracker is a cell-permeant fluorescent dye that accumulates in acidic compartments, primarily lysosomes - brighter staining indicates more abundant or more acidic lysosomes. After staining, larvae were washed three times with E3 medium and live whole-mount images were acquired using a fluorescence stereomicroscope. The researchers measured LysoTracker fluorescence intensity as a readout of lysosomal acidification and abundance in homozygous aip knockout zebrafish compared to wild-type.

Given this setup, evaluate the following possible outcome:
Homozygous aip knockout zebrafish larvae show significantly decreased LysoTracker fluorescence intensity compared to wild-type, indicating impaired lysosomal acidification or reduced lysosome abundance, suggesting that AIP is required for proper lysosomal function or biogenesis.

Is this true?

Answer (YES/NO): YES